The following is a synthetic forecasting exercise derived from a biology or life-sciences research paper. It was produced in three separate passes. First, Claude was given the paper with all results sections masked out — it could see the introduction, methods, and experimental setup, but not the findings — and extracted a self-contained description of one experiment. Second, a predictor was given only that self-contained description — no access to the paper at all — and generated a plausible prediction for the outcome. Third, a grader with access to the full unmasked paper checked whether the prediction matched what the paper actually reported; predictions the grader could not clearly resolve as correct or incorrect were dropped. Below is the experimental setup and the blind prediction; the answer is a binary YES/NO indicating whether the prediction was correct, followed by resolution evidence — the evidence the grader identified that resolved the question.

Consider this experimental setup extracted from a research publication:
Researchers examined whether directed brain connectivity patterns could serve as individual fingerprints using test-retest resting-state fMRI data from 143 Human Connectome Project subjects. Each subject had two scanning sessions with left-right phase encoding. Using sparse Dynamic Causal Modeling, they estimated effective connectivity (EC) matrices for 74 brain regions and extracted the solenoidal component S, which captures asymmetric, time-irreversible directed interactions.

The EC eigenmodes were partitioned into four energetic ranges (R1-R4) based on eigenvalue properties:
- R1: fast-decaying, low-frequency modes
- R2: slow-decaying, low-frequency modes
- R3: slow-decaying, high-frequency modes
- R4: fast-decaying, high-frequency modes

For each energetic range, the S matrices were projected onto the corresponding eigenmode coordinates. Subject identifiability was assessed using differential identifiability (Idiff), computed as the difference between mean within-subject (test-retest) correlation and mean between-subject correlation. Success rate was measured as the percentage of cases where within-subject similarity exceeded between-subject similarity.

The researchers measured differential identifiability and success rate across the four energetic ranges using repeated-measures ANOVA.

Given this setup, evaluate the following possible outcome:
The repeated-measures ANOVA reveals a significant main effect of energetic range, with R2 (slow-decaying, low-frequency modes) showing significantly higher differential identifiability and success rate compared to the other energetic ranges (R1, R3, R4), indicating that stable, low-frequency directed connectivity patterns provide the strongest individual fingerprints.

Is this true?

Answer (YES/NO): NO